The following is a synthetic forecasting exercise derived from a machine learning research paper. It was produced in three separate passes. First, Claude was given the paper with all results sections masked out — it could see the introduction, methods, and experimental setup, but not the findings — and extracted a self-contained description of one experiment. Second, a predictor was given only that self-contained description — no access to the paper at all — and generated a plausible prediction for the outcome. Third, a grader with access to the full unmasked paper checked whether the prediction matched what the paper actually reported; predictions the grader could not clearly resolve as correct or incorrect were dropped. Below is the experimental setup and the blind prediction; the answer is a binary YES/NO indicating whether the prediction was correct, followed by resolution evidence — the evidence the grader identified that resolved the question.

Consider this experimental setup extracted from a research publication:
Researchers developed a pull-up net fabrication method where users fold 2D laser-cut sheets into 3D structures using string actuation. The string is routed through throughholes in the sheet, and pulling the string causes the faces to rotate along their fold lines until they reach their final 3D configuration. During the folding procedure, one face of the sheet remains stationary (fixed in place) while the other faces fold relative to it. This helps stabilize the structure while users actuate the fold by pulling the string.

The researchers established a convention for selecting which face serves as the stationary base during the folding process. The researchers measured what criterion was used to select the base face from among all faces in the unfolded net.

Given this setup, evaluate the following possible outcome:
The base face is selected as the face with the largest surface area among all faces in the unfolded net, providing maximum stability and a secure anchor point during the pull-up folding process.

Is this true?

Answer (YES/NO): NO